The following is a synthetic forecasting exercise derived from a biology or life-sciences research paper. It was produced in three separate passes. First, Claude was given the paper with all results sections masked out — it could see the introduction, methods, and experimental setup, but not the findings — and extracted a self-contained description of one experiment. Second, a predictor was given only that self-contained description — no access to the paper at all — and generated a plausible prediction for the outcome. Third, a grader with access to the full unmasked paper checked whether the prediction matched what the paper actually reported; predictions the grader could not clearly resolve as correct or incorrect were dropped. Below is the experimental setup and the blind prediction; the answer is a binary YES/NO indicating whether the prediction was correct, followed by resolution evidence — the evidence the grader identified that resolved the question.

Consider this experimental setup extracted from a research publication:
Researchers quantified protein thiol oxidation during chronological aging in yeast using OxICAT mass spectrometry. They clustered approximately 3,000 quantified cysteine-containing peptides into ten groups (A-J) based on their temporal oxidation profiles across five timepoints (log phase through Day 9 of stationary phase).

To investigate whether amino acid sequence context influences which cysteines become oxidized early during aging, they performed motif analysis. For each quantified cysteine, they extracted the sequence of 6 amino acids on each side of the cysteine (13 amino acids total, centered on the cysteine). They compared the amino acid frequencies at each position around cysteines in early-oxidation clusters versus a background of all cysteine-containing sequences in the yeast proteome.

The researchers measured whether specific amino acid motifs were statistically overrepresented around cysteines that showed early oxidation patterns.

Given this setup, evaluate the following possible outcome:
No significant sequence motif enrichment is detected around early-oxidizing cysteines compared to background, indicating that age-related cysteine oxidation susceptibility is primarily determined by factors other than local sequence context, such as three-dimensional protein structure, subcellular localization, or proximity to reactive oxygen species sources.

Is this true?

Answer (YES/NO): NO